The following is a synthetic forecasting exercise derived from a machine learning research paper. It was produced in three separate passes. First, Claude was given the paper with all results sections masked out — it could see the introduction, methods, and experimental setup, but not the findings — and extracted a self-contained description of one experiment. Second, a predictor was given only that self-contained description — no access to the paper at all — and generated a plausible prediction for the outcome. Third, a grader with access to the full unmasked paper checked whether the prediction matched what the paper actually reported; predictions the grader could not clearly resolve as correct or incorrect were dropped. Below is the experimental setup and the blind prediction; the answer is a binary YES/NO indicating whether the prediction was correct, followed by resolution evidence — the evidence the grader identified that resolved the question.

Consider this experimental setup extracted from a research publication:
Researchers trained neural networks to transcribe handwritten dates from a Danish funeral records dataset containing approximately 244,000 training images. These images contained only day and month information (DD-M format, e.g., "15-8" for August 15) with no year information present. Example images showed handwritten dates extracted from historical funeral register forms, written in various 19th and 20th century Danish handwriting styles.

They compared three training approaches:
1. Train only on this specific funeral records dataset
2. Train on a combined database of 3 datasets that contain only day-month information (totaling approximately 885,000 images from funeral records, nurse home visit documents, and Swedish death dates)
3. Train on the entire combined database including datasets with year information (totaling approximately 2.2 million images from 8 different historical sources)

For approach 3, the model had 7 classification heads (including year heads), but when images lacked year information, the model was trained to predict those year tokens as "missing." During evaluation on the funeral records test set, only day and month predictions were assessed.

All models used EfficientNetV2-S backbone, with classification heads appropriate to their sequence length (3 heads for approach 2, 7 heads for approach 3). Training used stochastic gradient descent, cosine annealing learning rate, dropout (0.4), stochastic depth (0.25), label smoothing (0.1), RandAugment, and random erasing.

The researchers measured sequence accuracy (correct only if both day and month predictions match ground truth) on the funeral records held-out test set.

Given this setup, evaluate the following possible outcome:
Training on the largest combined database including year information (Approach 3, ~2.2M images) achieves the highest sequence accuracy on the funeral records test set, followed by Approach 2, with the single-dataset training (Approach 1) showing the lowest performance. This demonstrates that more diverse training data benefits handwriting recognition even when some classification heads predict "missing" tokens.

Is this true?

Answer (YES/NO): NO